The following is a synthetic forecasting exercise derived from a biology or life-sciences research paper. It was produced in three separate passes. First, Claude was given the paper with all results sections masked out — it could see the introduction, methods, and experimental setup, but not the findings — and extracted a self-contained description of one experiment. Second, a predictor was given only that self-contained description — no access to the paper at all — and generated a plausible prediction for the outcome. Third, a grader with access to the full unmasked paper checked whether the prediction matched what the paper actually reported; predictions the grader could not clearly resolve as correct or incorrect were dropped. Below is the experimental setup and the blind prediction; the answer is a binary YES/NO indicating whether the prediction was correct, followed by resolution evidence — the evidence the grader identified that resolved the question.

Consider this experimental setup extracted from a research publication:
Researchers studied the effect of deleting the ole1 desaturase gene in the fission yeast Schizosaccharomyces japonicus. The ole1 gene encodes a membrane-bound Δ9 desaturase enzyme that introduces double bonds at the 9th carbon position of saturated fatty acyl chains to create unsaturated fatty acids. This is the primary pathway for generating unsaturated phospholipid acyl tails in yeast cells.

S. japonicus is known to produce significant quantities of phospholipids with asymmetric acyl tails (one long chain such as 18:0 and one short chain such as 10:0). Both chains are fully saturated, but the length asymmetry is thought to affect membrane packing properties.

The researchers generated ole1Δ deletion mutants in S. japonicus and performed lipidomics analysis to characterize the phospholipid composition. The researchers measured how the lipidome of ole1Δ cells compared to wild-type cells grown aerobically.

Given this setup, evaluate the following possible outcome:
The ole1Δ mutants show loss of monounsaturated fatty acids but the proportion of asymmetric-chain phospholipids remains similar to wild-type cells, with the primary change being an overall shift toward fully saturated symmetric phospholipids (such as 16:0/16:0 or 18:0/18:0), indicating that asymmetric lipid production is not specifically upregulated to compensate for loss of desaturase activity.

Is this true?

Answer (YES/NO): NO